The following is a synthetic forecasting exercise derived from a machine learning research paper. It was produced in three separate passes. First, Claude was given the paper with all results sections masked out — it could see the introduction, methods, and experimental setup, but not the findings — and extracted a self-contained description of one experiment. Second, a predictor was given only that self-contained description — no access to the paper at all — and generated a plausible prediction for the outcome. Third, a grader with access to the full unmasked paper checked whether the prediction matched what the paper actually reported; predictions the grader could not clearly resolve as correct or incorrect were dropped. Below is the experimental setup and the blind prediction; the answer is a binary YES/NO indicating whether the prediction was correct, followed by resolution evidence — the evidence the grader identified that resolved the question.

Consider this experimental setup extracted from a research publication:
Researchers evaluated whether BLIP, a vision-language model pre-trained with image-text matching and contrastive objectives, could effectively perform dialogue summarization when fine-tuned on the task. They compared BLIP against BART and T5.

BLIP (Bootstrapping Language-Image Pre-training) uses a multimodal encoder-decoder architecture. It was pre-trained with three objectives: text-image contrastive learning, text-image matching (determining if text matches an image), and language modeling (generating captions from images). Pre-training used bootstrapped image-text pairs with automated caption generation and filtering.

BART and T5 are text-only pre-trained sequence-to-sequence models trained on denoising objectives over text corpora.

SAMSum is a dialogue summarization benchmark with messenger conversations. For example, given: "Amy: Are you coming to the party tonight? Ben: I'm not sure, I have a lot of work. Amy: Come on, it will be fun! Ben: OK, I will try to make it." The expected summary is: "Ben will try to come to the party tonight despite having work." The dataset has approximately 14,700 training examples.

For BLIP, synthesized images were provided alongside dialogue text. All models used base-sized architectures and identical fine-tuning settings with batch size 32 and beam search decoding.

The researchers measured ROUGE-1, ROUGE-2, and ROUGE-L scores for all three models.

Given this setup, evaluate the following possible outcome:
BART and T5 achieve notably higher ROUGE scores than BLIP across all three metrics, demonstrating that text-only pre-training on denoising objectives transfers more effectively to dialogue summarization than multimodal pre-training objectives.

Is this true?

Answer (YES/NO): YES